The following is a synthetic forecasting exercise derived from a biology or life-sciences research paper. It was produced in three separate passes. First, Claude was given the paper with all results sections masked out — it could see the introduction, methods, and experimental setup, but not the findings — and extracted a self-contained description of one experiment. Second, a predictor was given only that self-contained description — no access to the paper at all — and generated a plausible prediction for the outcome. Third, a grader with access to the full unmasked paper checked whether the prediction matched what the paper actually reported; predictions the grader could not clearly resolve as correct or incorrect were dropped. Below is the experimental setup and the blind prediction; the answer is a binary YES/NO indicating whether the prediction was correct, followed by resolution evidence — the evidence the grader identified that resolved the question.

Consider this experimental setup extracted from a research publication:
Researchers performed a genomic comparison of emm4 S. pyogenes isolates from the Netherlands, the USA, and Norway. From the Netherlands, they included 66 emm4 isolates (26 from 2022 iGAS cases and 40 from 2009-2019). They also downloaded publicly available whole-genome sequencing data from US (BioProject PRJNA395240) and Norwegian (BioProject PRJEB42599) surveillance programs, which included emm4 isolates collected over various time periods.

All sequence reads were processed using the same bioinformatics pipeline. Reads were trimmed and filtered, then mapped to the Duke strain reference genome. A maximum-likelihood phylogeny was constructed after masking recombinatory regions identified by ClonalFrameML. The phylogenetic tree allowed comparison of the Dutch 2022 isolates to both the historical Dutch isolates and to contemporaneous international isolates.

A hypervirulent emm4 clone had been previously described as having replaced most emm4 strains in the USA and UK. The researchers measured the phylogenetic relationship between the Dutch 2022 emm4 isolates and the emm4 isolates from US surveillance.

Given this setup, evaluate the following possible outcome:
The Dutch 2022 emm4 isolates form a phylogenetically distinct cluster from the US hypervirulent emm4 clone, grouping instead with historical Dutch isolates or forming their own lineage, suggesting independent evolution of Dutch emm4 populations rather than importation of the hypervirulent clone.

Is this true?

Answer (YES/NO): YES